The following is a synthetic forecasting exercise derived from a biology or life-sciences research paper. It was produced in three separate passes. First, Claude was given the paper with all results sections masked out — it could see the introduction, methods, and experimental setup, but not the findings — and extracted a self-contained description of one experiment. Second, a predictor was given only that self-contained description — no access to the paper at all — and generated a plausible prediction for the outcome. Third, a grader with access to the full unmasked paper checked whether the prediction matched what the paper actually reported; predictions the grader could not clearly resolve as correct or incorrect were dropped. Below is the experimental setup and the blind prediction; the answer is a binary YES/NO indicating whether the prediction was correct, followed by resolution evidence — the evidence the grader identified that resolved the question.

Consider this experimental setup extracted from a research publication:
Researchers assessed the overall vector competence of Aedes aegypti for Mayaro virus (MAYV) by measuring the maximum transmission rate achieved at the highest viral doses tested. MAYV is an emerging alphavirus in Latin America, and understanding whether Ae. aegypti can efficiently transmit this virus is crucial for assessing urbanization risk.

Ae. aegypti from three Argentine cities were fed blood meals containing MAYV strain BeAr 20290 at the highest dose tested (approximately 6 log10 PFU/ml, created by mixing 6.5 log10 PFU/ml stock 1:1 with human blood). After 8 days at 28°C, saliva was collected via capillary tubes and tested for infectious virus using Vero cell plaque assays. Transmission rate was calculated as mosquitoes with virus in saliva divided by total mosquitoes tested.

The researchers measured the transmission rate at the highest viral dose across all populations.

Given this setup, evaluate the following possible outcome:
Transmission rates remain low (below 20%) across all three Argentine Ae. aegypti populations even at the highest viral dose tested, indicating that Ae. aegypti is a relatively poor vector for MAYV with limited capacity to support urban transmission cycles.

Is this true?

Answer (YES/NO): YES